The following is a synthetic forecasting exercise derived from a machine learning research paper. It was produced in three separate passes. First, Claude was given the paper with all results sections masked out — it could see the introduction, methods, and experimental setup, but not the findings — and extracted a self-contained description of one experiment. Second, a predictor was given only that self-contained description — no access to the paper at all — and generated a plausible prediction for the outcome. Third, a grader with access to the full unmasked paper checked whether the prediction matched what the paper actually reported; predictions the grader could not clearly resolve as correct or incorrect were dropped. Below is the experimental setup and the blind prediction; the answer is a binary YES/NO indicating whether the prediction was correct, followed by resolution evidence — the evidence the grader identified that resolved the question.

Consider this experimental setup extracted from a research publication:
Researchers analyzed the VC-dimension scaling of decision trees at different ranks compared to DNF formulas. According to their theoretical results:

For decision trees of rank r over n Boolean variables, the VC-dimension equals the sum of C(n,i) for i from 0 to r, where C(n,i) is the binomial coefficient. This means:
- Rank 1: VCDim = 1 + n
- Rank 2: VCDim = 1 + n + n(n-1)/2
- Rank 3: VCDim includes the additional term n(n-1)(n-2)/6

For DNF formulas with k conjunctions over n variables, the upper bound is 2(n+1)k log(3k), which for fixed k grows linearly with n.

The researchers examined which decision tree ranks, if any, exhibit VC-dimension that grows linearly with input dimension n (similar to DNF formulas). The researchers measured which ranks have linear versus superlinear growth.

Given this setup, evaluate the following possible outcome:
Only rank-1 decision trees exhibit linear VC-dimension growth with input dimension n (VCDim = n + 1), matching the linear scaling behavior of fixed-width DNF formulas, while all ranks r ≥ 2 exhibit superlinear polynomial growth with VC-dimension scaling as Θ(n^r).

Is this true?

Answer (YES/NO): YES